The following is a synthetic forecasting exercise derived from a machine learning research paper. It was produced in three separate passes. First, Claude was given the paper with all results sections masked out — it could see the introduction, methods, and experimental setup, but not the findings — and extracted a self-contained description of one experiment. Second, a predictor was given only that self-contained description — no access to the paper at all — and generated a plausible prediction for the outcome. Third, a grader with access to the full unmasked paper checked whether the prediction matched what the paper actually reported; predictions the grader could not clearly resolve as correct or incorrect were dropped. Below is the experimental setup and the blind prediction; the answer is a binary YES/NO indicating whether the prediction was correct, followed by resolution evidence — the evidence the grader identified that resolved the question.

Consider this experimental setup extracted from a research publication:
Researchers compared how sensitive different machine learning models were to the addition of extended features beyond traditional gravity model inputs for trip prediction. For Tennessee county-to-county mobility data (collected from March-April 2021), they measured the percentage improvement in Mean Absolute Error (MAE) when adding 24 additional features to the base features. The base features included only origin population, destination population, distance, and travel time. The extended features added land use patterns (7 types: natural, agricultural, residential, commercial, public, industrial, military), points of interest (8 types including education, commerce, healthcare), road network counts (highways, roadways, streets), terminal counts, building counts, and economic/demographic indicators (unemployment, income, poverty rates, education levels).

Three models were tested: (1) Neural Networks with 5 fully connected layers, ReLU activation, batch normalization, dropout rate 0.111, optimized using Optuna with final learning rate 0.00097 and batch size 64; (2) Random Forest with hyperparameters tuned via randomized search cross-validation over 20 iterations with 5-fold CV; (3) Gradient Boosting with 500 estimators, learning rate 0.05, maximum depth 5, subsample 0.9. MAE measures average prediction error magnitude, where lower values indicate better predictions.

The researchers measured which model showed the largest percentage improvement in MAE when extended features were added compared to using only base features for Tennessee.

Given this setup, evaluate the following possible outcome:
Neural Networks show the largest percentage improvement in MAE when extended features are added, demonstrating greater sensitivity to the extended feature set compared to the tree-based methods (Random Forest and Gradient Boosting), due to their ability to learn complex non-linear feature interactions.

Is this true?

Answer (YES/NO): YES